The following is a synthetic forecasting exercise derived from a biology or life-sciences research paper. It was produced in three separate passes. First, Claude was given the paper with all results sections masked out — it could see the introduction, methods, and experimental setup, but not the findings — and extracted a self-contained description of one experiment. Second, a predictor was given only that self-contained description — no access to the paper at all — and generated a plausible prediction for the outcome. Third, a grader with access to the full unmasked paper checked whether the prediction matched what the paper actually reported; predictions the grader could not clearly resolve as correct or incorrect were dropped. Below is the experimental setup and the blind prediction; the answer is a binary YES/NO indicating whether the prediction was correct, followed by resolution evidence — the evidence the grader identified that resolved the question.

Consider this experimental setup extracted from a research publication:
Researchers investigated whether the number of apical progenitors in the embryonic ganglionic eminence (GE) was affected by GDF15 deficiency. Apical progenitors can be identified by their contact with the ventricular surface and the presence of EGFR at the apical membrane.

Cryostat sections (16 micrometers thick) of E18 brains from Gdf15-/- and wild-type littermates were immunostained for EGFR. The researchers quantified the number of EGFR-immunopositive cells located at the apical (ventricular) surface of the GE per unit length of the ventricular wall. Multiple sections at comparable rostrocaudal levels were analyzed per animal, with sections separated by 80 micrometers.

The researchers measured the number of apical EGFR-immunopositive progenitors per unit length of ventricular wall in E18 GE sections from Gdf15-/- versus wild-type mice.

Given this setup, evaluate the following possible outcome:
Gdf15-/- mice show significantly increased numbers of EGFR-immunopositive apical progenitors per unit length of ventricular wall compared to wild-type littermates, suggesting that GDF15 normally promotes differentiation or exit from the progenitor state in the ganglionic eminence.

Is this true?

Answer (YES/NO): YES